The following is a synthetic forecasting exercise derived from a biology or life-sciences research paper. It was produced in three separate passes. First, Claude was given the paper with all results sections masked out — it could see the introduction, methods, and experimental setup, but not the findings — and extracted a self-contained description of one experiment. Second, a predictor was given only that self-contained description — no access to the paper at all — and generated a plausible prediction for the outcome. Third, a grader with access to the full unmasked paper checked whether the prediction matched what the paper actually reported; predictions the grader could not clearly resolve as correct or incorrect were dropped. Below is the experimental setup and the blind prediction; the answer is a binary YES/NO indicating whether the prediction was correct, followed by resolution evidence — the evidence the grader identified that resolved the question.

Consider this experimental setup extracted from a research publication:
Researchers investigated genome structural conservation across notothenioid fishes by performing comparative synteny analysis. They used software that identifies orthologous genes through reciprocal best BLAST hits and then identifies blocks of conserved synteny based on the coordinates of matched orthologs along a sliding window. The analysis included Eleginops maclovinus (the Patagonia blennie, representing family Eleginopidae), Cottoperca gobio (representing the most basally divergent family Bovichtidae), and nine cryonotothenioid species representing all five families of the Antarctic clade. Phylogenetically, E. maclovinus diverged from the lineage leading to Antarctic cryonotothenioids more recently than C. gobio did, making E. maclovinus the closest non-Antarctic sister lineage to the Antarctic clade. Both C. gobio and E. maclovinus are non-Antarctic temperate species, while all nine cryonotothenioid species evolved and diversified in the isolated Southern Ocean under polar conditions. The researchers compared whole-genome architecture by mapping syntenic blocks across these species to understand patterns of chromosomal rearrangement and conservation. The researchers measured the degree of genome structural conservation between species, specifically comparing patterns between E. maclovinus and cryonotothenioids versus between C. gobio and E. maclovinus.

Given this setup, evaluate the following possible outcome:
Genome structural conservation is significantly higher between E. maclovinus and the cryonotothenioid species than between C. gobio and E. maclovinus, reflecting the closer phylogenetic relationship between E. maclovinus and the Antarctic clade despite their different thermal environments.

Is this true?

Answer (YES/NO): YES